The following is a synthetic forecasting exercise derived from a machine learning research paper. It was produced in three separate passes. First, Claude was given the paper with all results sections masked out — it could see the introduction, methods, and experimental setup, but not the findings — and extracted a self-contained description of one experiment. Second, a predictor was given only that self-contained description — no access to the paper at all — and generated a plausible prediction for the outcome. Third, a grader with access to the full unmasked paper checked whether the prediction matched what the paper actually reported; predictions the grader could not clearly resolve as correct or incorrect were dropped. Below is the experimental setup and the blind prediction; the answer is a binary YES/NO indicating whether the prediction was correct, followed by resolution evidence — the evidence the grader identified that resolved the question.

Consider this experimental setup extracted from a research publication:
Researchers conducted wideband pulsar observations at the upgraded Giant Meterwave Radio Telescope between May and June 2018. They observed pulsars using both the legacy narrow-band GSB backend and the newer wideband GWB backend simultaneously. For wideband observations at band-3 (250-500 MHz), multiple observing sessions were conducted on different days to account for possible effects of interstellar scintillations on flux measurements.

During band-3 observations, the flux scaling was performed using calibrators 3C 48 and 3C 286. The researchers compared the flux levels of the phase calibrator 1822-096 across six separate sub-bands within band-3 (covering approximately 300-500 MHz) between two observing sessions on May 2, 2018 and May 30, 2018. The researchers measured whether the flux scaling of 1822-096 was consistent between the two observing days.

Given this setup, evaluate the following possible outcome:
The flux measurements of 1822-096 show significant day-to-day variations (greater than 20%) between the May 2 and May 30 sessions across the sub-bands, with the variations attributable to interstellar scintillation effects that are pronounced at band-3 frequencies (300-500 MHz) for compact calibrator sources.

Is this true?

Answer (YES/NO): NO